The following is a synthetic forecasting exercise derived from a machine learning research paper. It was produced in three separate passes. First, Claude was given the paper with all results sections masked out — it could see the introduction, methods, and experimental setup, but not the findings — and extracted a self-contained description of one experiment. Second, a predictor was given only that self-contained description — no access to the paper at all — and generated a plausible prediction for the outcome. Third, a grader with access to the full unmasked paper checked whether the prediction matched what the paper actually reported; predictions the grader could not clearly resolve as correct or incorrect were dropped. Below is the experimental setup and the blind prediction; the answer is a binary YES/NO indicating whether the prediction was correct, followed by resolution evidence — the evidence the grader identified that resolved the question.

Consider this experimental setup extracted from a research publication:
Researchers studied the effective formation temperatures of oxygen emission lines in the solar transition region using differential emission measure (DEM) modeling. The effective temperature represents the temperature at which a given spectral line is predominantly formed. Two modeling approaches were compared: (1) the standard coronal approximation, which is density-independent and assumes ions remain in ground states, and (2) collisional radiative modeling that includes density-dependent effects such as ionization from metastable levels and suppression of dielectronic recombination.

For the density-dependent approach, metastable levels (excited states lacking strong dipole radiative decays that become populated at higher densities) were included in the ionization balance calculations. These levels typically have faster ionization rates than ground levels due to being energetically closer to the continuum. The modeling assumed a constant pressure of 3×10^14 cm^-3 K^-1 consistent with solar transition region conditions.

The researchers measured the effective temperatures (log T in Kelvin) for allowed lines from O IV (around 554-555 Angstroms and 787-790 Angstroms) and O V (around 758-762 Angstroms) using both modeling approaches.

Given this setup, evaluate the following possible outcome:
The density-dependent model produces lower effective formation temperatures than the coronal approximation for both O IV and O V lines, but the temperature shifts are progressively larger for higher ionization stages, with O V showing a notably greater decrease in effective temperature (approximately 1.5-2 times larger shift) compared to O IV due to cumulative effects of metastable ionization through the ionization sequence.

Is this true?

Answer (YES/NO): NO